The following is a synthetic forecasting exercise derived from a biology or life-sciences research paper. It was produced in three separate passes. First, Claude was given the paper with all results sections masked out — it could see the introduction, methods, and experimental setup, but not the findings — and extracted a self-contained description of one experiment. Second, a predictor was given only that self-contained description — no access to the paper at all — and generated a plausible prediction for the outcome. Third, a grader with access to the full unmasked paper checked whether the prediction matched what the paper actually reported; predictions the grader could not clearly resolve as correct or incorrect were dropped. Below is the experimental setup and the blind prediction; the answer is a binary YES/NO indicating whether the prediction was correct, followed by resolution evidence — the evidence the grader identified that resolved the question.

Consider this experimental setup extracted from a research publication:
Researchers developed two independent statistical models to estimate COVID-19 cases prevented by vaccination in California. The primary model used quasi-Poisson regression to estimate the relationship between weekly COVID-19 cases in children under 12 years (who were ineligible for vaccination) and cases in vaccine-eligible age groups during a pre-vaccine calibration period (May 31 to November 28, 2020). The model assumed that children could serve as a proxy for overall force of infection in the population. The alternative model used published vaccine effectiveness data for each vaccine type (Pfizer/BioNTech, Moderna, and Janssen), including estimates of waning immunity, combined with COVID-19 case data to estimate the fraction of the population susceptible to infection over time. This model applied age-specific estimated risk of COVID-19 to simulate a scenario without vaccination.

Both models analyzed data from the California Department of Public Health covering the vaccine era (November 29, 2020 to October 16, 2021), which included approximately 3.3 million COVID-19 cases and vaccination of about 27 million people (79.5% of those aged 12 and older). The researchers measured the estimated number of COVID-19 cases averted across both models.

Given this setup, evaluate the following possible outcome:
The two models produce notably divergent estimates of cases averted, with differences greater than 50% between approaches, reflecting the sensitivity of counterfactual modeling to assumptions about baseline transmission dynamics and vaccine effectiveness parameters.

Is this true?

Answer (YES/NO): NO